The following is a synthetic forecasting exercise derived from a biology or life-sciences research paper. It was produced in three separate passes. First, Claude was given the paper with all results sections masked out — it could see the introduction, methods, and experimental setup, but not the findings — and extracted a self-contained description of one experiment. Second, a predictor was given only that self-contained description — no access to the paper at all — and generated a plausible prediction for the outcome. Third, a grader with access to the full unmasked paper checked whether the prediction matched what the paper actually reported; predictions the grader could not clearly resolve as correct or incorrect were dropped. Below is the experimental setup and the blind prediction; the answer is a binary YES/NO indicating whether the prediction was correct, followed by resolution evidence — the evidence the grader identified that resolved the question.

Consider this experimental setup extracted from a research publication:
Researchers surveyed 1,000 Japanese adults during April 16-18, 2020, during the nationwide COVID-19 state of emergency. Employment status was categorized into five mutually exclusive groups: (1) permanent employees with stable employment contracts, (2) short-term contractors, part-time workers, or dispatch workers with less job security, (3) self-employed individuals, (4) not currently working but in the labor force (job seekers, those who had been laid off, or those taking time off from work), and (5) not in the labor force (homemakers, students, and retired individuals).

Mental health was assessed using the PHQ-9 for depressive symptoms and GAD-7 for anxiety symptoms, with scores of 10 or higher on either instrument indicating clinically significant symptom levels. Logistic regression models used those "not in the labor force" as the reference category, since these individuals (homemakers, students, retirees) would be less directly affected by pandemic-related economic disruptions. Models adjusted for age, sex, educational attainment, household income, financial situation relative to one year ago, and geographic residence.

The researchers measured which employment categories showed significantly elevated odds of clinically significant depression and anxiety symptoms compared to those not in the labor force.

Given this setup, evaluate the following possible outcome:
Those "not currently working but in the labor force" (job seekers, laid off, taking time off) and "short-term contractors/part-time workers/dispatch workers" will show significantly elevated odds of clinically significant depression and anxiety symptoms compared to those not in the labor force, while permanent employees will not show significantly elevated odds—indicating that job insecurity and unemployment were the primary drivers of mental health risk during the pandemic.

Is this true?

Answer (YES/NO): NO